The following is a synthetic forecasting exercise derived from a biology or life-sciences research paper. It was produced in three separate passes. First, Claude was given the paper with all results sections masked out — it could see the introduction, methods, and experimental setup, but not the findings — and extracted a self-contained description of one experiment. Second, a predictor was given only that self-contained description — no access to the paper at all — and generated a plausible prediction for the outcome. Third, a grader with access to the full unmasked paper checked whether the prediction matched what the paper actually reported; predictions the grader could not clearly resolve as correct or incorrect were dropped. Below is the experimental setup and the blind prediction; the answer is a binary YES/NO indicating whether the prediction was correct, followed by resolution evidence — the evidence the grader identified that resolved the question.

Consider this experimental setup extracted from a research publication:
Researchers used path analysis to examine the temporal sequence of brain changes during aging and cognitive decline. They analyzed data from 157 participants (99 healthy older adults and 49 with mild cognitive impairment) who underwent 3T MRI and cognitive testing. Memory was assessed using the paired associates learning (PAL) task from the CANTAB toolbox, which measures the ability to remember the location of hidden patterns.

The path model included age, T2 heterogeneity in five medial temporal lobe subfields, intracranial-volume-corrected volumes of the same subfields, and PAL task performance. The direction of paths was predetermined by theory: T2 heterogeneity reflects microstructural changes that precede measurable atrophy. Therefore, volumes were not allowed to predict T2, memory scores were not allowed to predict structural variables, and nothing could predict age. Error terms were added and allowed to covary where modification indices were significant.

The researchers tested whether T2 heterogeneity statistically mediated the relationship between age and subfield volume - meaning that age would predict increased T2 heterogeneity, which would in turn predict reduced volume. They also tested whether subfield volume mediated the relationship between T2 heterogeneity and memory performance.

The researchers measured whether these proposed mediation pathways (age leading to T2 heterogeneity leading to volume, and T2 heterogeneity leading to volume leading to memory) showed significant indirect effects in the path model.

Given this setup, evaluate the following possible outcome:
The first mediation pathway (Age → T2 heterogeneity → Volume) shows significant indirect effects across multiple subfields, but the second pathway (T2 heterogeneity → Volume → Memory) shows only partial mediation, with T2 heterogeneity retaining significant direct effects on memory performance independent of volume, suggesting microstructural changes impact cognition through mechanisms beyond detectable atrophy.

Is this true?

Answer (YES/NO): NO